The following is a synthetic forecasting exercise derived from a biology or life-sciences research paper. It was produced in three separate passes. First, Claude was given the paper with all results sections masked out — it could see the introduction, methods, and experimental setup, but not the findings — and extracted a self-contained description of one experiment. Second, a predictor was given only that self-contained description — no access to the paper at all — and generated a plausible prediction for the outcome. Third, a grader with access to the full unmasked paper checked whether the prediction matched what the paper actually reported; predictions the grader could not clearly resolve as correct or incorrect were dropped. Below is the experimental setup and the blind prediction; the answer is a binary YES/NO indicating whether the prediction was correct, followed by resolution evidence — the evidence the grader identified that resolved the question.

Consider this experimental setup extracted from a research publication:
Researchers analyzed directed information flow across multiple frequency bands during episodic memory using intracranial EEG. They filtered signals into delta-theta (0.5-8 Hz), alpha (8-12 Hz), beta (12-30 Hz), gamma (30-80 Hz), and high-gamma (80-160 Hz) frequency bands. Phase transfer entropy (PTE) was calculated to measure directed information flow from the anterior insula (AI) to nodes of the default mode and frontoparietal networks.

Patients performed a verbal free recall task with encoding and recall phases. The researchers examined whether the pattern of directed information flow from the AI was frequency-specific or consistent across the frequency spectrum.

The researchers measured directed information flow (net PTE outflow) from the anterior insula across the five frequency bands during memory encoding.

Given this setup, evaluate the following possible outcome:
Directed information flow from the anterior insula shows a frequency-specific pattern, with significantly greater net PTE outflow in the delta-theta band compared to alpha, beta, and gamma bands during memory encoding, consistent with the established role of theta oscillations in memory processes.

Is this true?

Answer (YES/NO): NO